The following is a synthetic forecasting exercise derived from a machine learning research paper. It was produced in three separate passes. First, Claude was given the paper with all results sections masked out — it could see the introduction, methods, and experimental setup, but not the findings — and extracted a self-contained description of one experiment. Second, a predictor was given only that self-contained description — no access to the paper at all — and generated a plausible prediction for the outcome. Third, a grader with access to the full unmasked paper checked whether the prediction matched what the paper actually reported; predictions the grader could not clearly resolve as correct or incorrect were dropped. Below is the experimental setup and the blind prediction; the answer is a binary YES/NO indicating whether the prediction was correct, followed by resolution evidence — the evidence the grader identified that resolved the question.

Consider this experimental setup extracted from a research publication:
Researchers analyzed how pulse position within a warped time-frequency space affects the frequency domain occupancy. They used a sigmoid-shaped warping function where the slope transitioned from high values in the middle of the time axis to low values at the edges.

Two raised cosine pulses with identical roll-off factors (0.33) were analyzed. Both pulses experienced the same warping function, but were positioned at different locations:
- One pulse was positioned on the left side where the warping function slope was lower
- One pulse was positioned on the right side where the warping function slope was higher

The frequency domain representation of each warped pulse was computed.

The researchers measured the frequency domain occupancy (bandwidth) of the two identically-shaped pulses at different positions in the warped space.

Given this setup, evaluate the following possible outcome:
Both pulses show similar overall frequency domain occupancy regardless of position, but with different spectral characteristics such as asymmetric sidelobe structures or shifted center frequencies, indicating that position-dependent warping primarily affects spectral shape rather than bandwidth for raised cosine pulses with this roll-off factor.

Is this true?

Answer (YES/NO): NO